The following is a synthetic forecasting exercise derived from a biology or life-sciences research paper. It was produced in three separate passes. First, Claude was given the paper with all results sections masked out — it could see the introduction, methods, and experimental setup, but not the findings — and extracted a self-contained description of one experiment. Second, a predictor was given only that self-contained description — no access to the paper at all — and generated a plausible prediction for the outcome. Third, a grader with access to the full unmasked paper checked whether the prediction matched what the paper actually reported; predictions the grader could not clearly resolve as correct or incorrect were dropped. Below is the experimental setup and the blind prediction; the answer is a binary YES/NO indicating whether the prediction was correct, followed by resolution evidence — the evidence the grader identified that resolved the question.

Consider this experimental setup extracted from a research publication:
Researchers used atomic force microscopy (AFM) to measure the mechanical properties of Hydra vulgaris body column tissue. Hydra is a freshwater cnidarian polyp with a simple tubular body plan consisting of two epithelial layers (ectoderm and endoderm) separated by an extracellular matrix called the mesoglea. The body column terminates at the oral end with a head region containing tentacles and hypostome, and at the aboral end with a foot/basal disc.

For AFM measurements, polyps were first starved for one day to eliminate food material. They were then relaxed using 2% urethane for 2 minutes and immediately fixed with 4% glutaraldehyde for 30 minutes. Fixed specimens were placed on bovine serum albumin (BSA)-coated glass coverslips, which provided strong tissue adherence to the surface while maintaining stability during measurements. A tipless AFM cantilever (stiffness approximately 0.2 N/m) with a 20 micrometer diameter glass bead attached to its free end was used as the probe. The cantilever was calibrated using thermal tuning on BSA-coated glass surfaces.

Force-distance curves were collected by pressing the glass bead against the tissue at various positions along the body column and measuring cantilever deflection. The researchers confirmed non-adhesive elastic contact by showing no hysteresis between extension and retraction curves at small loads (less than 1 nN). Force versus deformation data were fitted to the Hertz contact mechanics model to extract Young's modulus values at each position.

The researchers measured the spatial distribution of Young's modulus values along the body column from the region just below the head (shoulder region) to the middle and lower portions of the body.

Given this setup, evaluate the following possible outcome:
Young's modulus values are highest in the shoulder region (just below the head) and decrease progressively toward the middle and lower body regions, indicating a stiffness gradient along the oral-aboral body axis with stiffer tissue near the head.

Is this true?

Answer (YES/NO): NO